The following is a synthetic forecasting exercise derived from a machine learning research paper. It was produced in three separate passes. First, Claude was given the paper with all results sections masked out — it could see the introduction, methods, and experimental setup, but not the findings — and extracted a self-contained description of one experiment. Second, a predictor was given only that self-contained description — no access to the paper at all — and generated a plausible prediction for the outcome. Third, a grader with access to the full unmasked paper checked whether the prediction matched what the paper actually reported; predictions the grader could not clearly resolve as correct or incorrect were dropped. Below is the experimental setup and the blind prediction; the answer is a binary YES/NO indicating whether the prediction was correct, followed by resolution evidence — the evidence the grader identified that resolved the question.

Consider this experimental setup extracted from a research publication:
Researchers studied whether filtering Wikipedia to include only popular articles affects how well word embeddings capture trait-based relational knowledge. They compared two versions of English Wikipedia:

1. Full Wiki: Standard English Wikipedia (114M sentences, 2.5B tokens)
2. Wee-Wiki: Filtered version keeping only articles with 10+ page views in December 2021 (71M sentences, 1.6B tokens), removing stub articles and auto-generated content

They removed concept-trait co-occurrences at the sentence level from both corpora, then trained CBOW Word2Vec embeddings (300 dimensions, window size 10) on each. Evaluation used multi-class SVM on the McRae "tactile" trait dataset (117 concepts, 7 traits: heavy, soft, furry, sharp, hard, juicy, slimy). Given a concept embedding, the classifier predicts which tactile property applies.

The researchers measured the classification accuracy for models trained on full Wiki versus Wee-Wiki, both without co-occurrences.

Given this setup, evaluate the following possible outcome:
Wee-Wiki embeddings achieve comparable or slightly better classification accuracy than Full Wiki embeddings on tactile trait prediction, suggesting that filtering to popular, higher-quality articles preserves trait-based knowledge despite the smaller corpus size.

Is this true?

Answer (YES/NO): NO